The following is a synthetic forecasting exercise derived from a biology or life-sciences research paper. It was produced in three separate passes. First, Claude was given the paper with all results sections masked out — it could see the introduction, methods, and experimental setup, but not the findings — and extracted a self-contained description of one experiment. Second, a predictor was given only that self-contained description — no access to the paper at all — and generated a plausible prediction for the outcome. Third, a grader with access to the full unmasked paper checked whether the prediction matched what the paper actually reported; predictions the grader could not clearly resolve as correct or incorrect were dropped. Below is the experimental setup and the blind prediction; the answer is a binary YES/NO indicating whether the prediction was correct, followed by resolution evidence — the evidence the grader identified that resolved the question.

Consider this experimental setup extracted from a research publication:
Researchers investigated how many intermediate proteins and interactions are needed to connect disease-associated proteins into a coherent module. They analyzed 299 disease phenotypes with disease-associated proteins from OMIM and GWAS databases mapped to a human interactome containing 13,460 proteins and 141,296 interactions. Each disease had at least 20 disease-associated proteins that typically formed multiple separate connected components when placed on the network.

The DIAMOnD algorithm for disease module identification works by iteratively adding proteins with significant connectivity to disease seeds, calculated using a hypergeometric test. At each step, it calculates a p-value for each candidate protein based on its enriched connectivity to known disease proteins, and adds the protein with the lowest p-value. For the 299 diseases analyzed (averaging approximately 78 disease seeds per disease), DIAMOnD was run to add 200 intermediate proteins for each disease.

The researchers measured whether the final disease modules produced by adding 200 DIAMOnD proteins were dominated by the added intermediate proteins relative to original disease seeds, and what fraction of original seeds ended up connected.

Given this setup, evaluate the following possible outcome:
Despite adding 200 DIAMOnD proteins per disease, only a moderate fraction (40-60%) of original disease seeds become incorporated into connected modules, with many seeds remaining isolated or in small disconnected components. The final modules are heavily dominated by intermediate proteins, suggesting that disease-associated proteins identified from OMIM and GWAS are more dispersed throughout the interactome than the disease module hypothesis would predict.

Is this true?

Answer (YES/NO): YES